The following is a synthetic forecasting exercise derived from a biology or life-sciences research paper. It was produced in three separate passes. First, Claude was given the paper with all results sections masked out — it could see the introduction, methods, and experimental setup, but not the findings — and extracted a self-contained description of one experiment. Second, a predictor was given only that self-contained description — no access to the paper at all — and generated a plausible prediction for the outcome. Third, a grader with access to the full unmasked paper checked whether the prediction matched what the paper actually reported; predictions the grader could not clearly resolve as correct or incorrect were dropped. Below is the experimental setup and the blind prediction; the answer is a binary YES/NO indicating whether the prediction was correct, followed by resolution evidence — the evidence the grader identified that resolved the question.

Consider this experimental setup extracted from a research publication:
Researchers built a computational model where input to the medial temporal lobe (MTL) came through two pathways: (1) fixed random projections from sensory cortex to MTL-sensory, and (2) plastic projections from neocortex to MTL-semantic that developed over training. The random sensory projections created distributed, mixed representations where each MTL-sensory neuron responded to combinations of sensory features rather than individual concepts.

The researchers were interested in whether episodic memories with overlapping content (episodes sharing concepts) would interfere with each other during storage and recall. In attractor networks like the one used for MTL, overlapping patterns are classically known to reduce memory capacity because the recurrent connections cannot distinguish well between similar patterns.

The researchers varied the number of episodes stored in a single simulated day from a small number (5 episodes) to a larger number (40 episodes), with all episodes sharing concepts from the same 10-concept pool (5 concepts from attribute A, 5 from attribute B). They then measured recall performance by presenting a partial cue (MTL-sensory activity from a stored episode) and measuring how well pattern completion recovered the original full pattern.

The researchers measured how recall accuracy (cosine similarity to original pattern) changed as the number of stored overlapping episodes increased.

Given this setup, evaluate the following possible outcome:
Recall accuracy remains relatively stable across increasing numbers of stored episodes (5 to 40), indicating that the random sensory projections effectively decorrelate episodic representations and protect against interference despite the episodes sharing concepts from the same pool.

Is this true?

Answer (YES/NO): NO